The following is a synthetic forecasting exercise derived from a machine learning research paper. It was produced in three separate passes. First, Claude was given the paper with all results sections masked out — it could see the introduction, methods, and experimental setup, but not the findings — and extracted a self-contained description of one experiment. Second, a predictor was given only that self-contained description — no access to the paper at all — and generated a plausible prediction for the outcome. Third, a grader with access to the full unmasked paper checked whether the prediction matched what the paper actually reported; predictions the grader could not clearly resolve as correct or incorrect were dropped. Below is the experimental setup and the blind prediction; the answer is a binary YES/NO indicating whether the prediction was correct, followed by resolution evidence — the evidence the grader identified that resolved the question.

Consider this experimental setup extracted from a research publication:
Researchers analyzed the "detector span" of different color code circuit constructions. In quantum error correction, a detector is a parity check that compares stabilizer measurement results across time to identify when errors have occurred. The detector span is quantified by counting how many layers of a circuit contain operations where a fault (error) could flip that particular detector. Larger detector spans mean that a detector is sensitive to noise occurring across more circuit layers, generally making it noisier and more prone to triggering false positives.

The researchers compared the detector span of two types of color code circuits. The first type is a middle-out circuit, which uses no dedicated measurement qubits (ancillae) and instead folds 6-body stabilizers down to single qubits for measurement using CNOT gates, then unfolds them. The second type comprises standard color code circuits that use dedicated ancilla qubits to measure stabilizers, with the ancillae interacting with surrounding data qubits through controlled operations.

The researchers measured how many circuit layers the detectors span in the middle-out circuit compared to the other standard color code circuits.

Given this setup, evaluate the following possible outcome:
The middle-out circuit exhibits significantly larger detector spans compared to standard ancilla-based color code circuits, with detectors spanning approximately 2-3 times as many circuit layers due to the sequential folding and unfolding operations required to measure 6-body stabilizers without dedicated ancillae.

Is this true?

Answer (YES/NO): NO